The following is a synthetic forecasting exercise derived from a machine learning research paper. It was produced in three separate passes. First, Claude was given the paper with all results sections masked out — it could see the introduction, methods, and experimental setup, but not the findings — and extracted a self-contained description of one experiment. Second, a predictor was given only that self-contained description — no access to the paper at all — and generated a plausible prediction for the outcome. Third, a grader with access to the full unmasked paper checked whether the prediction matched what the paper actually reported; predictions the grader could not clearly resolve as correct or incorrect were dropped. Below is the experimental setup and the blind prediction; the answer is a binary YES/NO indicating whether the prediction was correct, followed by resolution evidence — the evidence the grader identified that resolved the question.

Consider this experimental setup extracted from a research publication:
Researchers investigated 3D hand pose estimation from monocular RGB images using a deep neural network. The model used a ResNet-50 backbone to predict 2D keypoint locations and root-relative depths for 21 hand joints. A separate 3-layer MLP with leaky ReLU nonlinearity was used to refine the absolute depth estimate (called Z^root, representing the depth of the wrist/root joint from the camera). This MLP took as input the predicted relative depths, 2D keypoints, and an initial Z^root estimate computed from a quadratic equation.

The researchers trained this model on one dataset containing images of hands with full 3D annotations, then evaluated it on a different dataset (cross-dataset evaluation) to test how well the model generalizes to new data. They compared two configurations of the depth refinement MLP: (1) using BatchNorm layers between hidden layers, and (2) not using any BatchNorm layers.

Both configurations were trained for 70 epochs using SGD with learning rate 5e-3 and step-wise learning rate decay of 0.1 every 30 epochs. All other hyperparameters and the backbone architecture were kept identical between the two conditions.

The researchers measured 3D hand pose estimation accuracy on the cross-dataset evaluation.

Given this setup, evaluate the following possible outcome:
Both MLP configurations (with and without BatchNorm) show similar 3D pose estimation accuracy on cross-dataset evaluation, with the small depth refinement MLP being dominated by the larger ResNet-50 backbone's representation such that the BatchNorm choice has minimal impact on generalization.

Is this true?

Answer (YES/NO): NO